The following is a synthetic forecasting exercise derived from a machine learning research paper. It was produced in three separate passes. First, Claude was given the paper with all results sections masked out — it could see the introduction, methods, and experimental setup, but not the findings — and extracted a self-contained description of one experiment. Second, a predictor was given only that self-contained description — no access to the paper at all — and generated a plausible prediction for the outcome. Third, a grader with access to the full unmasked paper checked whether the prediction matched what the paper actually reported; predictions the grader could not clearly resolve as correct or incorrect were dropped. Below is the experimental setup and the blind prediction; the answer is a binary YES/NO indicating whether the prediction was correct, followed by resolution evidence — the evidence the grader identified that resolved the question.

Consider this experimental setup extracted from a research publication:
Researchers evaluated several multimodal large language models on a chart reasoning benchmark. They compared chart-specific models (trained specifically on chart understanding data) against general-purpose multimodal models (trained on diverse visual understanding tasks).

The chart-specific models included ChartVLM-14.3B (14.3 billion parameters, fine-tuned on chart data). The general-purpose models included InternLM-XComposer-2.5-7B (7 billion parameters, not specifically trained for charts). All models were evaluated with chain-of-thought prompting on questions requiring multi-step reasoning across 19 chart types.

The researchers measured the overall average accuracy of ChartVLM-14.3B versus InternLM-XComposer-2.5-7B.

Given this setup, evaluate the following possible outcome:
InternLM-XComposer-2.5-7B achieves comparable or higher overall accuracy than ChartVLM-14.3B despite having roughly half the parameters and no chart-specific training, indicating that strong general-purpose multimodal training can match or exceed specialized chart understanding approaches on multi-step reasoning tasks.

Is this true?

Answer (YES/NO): YES